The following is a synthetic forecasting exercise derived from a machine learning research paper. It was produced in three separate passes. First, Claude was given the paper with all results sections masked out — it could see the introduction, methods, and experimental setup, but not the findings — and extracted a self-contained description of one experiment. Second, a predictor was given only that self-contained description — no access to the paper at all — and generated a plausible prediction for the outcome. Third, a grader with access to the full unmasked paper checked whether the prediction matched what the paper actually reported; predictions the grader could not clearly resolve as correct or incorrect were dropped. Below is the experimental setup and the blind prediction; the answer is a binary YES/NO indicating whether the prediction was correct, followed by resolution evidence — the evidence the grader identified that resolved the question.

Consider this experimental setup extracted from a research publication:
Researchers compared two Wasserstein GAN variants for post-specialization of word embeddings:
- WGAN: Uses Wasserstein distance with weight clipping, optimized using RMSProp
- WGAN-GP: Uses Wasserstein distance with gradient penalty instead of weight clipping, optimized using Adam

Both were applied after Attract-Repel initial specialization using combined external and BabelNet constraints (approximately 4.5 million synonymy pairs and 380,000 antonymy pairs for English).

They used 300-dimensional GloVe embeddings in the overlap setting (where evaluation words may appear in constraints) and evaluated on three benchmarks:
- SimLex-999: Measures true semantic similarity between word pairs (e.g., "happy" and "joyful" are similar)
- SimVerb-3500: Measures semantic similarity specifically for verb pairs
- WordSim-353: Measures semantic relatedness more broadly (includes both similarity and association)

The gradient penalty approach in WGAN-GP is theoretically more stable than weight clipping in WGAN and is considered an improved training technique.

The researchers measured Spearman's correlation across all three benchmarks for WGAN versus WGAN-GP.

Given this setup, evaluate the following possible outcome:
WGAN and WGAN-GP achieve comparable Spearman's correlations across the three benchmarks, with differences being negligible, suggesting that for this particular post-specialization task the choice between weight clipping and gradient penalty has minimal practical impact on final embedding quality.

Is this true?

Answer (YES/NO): NO